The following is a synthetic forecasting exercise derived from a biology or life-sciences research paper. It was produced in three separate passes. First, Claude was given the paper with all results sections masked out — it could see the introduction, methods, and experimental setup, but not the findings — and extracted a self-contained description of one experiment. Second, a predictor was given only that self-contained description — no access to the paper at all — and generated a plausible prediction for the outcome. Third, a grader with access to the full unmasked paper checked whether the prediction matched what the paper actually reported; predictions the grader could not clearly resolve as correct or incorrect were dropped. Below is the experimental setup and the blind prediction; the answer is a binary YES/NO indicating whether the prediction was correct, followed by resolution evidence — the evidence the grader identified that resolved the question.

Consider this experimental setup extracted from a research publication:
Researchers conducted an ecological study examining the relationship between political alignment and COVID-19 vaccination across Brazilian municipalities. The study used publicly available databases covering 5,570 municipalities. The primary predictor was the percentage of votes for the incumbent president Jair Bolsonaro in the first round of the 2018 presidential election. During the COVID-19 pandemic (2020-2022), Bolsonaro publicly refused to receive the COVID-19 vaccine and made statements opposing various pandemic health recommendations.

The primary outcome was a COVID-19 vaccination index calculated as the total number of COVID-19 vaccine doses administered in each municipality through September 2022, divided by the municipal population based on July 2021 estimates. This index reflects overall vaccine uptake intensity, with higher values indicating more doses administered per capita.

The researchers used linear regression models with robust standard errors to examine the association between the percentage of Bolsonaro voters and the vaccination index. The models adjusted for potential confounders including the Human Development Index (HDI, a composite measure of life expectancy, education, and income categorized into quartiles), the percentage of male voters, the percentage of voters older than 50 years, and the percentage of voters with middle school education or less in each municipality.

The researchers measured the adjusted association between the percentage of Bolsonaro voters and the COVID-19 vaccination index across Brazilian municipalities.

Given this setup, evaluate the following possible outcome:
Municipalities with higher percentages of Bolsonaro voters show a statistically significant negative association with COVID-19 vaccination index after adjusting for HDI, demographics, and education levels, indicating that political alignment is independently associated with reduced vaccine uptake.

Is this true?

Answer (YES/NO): YES